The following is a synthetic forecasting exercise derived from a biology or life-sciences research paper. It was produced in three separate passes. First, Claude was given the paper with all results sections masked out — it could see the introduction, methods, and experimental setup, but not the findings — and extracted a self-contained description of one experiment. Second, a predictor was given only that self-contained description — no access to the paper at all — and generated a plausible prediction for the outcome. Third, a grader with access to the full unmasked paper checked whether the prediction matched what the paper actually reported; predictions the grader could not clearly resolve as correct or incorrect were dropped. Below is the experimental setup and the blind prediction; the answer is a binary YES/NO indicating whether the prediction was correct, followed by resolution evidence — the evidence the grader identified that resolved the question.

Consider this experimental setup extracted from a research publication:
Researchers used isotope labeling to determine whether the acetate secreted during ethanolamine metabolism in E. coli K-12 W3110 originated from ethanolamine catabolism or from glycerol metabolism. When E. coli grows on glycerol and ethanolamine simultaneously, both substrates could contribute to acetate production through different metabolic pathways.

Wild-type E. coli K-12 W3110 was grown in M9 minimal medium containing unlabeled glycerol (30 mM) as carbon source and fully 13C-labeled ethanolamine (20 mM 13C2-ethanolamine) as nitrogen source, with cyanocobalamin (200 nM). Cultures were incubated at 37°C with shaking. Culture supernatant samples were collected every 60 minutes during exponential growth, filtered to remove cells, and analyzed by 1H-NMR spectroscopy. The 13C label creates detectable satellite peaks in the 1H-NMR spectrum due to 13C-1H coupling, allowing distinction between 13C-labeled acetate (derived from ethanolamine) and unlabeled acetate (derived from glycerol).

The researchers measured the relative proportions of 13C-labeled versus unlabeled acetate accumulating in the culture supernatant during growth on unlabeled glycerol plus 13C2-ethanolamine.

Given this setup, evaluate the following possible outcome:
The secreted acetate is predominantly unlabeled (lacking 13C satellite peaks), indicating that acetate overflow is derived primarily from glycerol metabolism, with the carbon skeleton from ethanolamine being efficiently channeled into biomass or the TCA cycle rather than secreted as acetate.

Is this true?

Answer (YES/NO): NO